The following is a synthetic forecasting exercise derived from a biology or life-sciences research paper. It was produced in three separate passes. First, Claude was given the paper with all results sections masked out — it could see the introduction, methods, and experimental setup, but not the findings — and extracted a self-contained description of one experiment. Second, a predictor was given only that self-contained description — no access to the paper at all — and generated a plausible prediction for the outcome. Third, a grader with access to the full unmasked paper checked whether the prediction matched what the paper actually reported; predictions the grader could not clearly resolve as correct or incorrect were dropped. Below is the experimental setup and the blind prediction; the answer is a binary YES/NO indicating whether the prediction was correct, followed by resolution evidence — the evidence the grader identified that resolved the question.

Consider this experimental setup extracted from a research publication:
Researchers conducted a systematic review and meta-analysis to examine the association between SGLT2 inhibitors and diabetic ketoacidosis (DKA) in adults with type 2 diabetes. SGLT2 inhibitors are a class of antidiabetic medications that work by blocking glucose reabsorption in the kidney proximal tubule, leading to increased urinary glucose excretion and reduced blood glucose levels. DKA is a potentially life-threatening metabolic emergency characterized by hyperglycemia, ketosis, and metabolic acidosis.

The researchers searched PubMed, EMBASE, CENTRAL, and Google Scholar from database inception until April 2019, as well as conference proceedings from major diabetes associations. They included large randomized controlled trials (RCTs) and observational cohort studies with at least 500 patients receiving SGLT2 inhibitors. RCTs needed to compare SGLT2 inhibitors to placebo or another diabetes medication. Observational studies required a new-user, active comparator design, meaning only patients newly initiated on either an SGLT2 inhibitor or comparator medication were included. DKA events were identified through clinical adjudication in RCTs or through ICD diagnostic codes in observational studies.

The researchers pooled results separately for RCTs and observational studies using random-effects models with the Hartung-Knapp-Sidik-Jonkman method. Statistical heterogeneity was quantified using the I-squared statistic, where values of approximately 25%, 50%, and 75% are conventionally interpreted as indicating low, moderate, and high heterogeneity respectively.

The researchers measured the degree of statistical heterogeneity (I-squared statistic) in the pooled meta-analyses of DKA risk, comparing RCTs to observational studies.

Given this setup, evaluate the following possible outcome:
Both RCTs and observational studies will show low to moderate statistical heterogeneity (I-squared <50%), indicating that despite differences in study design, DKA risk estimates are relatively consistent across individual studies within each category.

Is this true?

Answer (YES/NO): YES